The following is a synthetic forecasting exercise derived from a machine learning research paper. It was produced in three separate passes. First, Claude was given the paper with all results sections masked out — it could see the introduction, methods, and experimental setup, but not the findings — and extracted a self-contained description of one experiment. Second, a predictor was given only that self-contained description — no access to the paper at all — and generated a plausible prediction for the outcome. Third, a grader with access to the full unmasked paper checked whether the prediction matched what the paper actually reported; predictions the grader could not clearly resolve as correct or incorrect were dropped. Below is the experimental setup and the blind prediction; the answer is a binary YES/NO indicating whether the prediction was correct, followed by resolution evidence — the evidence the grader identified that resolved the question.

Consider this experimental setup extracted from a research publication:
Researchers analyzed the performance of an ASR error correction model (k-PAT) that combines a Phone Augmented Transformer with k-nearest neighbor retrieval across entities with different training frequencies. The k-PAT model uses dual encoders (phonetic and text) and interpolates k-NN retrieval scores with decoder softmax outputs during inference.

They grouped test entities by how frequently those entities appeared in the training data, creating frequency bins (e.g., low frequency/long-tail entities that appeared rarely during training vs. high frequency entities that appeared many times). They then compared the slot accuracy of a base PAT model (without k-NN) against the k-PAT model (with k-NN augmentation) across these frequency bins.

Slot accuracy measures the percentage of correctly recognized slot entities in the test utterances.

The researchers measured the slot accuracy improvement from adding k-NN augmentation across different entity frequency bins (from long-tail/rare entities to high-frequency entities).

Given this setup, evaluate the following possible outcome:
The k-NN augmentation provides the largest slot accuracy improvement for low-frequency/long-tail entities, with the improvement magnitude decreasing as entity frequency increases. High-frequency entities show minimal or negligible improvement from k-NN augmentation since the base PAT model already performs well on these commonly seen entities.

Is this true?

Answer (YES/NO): YES